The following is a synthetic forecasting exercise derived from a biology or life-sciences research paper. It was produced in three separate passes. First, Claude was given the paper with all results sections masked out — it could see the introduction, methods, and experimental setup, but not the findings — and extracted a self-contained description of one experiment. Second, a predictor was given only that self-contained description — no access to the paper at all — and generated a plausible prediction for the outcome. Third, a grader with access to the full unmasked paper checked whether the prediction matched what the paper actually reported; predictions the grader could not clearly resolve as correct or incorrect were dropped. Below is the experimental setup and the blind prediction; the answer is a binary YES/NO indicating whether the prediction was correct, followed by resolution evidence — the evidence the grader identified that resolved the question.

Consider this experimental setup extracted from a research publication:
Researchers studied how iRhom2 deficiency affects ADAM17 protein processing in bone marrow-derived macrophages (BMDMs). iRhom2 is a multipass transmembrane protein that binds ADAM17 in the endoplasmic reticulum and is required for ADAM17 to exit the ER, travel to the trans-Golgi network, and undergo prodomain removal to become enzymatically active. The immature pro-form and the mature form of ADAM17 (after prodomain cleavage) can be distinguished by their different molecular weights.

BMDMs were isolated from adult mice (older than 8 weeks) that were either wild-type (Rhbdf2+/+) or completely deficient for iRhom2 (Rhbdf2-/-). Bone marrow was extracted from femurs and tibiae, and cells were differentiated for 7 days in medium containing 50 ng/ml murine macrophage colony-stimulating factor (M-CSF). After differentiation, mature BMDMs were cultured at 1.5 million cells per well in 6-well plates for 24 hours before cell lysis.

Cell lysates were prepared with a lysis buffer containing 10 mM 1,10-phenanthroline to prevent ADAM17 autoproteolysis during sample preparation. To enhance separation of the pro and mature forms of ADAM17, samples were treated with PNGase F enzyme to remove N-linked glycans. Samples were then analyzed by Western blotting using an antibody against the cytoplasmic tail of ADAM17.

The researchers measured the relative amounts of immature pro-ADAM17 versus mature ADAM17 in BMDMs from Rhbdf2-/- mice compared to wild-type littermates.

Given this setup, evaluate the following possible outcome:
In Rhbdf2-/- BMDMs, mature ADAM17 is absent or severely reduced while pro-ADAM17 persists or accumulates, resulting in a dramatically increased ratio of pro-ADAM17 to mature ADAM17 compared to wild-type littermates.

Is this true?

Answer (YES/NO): YES